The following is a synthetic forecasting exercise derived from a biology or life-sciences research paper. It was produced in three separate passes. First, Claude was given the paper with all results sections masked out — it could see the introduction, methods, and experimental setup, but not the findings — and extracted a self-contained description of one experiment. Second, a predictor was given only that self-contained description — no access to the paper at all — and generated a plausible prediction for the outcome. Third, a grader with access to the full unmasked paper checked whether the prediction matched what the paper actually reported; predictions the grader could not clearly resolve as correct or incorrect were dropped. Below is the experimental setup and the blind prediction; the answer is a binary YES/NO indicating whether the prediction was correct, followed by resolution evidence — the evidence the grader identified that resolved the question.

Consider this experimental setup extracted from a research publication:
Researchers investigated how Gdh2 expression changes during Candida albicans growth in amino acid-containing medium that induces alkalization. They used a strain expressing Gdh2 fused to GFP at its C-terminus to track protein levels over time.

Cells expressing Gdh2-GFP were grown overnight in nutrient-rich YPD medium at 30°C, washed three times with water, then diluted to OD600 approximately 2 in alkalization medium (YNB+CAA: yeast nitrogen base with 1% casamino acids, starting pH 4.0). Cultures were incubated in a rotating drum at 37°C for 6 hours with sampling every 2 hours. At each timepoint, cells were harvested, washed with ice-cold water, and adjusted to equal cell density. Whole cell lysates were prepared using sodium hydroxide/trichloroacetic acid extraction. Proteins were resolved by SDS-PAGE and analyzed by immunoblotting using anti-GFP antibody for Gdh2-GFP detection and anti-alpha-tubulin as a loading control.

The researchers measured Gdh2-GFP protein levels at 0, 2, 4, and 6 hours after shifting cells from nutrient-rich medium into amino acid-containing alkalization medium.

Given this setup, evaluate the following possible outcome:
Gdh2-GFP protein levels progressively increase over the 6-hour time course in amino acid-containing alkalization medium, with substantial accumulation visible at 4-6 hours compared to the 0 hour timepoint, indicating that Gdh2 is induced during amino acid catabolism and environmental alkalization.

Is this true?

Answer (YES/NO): NO